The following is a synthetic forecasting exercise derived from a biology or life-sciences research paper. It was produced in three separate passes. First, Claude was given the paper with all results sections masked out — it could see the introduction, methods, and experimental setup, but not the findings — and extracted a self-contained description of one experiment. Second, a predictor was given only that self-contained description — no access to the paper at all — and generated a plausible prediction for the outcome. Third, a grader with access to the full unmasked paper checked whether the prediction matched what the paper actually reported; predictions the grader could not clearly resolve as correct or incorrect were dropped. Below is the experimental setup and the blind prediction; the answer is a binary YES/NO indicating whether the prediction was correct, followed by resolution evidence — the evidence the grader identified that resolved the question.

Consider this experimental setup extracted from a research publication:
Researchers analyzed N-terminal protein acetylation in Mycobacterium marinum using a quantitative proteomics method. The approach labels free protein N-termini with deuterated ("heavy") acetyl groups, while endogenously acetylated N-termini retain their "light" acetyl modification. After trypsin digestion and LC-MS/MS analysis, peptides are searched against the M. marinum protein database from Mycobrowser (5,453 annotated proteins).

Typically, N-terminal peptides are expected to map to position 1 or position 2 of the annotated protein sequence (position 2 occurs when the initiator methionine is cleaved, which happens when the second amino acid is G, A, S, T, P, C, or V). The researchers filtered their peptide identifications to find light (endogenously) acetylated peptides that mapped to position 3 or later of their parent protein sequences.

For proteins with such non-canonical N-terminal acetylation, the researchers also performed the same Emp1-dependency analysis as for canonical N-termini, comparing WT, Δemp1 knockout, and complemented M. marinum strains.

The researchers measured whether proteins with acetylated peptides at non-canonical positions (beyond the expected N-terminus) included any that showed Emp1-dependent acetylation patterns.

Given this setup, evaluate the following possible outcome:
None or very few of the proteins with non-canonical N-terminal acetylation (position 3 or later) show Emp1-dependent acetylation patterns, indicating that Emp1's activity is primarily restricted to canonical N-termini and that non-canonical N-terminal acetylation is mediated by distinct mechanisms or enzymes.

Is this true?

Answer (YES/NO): NO